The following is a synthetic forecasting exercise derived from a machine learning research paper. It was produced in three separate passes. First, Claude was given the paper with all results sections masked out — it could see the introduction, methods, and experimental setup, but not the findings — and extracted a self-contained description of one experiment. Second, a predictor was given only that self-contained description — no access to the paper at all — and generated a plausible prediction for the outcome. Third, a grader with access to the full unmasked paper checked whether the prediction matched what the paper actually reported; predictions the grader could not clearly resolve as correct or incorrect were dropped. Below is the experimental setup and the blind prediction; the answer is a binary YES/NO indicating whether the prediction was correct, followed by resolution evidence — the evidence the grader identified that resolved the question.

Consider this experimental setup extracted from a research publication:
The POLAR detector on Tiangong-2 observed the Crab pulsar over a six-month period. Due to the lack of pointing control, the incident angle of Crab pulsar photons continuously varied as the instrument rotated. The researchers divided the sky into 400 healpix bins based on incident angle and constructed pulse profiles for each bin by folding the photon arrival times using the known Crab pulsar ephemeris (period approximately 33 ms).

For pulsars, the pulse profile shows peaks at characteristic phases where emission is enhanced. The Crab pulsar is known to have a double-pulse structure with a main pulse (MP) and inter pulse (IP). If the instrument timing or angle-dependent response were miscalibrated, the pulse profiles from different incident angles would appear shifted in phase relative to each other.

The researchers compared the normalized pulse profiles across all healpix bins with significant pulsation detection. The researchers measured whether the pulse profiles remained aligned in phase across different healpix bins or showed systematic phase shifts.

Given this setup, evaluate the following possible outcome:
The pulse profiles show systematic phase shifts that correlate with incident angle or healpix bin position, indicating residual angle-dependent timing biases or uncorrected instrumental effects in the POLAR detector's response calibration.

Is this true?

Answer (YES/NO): NO